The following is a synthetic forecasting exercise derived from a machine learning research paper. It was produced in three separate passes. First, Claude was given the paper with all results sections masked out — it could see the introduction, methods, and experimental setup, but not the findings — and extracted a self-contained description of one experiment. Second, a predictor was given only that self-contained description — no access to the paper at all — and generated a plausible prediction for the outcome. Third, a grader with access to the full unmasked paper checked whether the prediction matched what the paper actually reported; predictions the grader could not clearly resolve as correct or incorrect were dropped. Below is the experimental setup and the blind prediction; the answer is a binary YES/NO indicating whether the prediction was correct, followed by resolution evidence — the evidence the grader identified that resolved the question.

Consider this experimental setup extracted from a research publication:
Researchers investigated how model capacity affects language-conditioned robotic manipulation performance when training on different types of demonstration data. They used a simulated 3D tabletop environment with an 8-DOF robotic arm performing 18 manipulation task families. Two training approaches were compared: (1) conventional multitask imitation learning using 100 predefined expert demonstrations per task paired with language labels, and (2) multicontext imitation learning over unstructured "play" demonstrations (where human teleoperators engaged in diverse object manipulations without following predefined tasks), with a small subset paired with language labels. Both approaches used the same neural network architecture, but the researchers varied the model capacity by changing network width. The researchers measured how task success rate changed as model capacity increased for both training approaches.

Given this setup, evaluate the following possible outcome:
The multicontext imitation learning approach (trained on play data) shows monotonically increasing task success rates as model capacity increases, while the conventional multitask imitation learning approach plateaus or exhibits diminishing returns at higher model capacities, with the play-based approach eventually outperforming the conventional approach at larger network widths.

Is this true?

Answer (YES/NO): NO